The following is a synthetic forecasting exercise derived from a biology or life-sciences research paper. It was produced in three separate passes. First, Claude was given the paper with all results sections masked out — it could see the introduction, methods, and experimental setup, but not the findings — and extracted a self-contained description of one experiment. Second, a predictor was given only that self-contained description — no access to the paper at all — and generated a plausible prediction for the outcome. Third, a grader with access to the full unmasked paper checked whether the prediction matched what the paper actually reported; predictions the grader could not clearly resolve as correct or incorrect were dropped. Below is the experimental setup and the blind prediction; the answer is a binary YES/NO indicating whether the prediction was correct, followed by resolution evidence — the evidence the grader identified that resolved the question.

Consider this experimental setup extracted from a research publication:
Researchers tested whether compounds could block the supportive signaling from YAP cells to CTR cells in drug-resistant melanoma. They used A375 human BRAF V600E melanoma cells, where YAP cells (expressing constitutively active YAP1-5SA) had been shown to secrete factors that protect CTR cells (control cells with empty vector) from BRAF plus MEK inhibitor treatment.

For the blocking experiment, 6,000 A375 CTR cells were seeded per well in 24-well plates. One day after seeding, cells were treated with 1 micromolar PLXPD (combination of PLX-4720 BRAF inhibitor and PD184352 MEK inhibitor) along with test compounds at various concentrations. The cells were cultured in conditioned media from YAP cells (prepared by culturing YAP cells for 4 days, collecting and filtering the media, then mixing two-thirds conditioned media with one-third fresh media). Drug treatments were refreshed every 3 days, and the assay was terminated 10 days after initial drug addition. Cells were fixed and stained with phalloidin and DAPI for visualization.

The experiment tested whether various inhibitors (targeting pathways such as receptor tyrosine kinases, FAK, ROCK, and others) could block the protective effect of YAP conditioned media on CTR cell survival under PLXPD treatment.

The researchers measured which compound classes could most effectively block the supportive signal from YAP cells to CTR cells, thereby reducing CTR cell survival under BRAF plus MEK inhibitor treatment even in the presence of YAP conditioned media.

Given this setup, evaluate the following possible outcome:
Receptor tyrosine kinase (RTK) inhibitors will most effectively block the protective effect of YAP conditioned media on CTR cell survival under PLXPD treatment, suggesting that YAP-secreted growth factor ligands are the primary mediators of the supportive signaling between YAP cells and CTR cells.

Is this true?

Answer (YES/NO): NO